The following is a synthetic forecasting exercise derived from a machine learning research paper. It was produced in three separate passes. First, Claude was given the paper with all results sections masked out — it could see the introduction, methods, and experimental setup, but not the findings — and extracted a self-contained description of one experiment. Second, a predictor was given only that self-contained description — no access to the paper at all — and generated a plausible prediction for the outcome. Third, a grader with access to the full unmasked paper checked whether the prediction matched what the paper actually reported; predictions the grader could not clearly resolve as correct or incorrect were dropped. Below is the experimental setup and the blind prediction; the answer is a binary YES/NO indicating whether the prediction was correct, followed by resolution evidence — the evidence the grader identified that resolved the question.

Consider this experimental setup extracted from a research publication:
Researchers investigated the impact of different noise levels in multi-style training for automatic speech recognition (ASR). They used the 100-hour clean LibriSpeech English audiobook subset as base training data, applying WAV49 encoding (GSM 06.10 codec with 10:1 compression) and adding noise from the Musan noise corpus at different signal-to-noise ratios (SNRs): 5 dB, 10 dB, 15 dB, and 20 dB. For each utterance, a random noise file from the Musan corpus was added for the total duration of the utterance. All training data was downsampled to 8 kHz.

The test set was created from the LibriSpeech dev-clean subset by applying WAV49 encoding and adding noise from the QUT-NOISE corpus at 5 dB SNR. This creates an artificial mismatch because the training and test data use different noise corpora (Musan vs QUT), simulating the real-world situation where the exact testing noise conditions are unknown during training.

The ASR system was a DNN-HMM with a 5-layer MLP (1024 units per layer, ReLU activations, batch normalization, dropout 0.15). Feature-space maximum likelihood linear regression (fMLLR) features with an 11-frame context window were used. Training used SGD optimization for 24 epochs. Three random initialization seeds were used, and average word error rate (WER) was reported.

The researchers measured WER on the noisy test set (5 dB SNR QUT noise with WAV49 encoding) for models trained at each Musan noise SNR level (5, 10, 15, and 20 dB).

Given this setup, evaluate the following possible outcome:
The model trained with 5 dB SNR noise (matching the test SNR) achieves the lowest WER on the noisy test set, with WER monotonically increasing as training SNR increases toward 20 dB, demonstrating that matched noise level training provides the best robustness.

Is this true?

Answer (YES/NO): NO